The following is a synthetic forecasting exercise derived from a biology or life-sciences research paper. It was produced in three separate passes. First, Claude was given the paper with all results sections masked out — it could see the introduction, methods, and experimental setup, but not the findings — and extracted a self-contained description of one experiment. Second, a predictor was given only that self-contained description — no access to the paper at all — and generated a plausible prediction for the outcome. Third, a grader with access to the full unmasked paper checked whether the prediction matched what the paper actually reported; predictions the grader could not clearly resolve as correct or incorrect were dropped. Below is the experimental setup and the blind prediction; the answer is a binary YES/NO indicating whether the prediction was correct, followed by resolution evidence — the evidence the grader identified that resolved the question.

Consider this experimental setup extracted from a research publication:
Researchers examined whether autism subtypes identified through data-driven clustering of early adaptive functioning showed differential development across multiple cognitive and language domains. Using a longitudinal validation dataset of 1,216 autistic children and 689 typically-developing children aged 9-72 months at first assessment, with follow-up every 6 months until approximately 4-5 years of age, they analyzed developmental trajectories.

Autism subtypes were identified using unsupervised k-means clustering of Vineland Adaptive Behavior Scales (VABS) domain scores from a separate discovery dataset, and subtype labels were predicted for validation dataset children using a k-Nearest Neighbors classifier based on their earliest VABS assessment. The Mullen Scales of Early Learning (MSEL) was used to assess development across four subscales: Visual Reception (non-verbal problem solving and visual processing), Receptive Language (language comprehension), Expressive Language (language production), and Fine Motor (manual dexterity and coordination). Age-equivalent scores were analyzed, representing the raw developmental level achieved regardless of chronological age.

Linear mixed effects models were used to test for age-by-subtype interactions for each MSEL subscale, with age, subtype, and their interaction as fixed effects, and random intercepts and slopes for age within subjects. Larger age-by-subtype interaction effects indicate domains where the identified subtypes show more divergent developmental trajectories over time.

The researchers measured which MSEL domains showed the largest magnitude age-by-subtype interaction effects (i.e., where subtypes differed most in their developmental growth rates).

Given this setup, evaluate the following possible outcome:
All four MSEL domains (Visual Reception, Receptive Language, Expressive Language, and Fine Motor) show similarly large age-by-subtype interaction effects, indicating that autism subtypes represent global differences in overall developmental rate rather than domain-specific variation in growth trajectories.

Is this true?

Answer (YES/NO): NO